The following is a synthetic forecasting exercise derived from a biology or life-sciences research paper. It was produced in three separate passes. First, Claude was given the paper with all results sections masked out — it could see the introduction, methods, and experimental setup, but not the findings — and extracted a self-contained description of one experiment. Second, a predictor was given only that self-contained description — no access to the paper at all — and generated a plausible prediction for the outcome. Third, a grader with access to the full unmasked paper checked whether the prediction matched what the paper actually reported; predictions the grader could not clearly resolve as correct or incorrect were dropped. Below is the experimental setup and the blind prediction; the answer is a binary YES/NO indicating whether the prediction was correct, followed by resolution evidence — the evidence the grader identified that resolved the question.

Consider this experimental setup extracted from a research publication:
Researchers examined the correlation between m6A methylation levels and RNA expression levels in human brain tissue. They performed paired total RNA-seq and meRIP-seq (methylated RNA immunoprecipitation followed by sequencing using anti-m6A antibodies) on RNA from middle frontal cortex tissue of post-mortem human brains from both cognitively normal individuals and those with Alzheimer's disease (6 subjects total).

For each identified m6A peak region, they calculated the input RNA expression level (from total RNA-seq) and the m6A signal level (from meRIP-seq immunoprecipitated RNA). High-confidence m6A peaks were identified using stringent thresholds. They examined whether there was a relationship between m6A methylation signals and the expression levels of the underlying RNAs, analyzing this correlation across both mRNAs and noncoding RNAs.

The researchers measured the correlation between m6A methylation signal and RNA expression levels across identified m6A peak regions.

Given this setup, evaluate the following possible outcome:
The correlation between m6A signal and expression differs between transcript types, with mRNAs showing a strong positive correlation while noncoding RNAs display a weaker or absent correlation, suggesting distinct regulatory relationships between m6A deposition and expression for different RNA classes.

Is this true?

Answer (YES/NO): NO